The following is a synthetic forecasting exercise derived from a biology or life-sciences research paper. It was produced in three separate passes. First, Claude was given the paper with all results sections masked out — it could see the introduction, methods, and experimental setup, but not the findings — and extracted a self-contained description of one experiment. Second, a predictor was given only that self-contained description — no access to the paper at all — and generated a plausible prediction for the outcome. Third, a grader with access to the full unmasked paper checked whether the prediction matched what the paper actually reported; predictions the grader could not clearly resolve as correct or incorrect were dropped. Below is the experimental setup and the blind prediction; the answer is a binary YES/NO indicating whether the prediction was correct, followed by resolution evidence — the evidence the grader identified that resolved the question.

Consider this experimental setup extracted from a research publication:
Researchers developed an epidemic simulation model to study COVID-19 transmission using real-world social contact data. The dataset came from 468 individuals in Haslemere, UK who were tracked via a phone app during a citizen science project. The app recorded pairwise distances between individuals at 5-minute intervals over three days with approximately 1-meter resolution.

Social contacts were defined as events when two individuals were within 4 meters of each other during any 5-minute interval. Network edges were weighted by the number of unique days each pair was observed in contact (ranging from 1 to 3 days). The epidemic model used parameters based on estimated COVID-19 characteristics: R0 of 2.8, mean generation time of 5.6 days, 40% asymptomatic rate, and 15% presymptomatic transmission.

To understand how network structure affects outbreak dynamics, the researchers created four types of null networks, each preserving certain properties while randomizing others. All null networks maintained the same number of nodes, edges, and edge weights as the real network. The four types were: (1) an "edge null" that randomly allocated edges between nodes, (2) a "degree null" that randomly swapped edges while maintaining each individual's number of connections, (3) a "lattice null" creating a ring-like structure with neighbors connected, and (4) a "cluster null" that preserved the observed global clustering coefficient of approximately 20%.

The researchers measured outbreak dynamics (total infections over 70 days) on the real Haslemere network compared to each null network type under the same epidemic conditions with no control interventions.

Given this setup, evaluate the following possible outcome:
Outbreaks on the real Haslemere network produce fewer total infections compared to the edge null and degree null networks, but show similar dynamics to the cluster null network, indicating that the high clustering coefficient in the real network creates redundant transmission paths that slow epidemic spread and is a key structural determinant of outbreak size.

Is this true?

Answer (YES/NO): NO